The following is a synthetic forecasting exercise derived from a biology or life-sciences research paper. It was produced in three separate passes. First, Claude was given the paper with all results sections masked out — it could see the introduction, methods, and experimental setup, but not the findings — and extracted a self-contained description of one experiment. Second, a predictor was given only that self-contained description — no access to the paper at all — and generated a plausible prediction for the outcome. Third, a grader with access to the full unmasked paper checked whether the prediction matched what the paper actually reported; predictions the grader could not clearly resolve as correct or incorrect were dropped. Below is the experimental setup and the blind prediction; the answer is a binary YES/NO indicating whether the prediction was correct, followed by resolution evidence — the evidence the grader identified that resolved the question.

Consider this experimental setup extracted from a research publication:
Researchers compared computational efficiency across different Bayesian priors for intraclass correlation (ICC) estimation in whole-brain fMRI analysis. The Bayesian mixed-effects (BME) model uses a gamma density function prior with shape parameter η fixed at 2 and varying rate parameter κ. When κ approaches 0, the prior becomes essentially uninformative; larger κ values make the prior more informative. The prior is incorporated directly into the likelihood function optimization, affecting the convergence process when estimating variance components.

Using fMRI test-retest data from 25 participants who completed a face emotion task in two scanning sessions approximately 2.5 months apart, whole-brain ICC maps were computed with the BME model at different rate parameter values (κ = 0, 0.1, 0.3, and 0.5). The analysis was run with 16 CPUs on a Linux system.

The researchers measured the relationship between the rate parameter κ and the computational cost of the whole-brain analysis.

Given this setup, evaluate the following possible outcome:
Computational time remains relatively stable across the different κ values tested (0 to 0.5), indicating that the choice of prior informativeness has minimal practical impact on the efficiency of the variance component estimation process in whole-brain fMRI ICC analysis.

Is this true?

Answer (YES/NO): NO